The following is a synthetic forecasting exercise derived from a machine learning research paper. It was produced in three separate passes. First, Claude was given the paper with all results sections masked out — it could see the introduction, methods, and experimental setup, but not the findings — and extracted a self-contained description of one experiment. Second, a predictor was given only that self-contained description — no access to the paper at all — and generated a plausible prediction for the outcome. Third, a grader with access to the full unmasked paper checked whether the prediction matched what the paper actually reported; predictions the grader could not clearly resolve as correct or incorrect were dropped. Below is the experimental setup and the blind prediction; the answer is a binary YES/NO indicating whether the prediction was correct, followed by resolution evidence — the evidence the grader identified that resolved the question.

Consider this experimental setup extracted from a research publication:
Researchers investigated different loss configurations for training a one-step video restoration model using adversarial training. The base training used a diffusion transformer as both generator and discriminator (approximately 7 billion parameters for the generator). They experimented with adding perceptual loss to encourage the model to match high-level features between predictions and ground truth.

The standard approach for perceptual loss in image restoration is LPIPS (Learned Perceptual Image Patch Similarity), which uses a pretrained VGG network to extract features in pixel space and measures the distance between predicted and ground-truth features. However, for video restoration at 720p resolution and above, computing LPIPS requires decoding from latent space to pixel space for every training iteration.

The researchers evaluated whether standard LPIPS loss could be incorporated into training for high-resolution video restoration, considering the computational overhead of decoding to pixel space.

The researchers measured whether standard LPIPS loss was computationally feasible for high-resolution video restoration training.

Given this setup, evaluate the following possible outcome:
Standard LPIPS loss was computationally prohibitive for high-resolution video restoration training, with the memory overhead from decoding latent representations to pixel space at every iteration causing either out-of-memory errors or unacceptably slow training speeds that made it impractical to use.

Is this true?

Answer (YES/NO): YES